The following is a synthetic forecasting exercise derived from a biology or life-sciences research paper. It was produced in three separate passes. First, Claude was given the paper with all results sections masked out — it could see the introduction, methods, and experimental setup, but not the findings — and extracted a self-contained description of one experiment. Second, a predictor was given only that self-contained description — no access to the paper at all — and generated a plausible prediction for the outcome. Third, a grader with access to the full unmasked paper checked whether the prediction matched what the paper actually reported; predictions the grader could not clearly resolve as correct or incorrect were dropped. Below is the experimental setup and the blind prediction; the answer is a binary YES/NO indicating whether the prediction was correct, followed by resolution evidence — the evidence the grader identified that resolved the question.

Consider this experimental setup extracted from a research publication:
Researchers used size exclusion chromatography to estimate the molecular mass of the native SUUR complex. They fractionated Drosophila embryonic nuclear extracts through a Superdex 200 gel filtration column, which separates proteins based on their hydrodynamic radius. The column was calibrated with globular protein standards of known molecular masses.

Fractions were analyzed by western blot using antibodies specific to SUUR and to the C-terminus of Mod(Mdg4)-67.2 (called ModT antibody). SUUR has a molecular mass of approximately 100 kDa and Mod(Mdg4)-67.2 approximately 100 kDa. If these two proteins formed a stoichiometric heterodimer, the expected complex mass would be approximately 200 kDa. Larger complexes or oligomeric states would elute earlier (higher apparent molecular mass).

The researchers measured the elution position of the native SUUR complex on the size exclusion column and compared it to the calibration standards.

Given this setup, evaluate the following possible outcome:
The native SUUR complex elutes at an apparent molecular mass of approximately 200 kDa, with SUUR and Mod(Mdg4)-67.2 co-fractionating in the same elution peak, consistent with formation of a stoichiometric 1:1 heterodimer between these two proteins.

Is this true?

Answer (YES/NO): NO